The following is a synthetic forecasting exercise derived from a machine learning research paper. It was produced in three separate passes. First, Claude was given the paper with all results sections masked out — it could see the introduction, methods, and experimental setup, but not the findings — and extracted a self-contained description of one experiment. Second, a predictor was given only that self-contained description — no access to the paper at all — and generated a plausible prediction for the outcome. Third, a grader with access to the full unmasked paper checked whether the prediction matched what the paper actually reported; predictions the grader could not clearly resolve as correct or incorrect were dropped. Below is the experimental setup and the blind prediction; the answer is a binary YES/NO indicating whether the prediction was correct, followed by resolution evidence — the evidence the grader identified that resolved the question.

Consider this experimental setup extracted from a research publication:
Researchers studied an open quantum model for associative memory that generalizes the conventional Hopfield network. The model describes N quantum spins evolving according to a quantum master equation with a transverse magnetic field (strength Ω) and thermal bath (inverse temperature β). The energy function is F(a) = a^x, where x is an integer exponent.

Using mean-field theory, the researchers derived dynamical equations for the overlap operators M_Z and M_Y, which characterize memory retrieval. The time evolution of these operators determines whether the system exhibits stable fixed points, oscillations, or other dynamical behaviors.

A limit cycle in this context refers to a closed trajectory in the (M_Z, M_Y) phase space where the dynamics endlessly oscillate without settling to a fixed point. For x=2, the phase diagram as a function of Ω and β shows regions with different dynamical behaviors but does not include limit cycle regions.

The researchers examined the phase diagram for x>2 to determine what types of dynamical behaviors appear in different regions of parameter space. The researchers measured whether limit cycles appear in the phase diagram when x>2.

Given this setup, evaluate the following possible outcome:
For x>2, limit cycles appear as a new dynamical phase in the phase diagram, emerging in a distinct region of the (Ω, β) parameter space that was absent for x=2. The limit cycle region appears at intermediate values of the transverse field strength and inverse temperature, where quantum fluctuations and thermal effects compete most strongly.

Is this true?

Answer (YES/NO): NO